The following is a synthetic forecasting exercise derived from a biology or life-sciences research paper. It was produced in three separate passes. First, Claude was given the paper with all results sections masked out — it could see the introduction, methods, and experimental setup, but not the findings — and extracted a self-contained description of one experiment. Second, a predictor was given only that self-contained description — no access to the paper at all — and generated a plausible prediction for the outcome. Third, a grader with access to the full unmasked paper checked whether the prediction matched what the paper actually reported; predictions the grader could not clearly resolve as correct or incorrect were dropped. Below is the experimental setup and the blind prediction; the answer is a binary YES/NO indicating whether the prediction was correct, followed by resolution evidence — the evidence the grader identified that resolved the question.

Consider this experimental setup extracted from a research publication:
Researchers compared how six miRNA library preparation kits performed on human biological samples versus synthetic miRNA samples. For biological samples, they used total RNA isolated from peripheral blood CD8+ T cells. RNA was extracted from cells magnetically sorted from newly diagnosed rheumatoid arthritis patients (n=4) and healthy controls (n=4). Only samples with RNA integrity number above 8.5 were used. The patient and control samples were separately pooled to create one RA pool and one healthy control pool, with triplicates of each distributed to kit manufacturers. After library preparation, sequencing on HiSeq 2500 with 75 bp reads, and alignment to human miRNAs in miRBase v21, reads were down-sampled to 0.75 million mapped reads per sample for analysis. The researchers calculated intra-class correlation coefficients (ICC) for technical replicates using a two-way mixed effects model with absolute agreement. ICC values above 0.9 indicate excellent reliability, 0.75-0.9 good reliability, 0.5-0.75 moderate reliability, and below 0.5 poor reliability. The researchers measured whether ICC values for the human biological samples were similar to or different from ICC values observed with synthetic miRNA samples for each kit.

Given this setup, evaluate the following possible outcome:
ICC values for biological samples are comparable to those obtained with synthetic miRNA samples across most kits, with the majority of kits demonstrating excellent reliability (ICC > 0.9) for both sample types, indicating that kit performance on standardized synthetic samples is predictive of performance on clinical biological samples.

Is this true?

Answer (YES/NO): YES